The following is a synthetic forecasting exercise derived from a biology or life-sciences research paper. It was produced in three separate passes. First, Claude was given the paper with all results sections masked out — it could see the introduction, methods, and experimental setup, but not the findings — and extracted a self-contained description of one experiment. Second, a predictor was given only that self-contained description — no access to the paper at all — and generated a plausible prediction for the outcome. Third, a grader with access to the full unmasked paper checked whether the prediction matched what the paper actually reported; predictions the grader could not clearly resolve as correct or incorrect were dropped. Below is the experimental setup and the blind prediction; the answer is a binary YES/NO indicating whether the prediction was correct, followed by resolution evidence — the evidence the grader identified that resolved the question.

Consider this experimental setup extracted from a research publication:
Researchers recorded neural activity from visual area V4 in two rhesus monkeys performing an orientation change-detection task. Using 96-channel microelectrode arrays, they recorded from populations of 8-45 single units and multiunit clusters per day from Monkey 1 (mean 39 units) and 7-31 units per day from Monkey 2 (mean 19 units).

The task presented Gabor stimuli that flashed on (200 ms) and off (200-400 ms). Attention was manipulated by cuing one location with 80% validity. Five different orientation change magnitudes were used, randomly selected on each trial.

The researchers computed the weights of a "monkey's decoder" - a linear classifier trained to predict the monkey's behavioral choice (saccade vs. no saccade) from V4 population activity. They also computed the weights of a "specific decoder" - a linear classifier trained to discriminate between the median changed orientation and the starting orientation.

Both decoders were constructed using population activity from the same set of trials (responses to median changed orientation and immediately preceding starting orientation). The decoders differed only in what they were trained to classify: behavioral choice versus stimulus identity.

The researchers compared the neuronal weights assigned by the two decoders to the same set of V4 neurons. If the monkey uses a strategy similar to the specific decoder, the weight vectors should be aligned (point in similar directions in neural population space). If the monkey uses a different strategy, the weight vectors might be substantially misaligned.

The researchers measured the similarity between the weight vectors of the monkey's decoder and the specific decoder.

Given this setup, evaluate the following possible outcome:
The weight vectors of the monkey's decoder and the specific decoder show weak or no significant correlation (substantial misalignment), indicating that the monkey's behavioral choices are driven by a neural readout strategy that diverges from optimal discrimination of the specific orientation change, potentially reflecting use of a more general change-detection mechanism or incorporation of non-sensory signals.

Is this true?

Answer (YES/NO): YES